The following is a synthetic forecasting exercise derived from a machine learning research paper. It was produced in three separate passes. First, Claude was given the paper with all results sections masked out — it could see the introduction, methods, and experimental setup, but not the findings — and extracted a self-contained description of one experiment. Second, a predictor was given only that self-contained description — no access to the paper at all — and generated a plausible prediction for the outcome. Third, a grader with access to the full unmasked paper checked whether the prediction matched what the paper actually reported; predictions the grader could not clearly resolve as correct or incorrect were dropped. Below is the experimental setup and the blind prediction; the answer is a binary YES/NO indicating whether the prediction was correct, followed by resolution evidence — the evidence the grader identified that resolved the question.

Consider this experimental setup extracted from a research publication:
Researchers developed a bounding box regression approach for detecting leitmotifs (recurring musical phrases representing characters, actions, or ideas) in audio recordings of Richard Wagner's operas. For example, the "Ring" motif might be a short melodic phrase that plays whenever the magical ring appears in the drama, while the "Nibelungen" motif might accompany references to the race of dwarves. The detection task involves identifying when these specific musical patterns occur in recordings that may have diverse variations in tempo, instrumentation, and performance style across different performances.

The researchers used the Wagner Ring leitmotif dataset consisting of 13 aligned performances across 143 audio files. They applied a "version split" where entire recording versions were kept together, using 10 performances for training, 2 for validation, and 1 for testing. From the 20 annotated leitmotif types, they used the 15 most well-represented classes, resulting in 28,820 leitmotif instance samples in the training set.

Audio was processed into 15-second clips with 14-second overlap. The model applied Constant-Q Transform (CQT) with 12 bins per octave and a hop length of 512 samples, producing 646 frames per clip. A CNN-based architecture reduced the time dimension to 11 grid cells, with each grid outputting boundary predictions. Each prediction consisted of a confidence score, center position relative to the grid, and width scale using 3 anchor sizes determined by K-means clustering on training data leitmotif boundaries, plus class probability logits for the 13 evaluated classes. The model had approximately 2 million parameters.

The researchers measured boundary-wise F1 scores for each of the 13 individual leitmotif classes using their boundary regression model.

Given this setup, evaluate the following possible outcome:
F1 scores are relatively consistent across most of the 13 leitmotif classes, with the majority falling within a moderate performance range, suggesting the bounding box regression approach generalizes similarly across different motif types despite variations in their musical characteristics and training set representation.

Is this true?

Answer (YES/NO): NO